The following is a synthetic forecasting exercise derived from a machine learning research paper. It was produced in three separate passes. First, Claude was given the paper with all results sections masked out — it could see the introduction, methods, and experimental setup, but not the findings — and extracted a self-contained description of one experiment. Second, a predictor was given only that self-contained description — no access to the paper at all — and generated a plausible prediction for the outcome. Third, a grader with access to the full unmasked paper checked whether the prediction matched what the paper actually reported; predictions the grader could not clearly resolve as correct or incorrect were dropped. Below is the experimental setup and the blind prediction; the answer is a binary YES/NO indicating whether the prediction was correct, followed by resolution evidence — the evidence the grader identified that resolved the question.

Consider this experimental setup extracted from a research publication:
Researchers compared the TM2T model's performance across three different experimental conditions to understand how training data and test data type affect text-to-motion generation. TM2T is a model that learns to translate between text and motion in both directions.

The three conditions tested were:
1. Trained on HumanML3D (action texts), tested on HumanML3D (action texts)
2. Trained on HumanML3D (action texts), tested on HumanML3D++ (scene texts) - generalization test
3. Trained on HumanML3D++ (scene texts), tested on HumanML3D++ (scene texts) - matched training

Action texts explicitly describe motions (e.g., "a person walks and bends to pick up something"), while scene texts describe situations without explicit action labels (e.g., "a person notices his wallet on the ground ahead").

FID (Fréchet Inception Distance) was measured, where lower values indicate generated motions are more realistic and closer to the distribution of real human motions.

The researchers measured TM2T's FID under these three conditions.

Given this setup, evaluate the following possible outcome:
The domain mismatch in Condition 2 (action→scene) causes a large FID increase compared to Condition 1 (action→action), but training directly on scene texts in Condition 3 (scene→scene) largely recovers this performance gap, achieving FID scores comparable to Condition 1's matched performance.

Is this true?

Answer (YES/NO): NO